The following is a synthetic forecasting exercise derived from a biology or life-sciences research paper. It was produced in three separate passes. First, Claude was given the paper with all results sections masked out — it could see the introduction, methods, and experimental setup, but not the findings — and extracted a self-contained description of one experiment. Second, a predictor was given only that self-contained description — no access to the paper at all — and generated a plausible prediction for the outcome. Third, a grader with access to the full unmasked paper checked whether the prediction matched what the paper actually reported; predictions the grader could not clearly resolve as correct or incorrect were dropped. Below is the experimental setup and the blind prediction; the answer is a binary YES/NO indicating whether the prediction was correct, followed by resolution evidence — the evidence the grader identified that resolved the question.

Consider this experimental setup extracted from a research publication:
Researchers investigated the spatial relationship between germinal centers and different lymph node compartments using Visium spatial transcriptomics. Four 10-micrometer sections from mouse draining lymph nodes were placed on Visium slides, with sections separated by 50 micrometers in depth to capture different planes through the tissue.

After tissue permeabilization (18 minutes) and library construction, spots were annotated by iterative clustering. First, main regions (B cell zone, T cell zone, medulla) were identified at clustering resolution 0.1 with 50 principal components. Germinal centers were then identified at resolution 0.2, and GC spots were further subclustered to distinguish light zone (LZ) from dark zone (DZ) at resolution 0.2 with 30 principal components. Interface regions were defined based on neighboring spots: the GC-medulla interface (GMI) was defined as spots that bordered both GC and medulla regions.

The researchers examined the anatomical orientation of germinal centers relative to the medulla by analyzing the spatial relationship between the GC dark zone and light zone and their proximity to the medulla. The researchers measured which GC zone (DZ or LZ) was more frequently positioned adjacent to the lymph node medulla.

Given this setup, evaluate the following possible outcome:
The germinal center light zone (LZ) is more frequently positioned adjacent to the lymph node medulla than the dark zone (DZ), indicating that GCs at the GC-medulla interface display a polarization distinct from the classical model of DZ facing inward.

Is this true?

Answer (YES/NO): NO